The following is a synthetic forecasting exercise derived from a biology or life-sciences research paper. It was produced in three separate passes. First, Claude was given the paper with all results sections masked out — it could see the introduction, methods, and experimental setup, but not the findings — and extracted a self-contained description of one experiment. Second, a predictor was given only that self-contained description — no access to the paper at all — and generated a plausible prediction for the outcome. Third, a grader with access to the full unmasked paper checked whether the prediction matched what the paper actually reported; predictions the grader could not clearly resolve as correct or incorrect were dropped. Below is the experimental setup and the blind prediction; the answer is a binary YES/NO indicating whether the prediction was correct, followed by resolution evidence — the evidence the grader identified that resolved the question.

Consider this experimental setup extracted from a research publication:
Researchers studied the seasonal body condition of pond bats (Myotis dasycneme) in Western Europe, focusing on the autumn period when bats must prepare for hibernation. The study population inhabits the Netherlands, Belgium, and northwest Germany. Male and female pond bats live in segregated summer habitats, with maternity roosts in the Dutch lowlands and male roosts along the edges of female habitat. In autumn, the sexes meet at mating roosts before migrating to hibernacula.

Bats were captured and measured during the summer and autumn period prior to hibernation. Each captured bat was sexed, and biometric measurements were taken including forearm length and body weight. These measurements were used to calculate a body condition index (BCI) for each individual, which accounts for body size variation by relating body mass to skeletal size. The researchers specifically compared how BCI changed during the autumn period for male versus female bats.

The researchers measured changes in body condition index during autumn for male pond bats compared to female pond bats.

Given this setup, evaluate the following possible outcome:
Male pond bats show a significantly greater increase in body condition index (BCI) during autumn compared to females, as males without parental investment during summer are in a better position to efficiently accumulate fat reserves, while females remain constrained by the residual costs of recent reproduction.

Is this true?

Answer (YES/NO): NO